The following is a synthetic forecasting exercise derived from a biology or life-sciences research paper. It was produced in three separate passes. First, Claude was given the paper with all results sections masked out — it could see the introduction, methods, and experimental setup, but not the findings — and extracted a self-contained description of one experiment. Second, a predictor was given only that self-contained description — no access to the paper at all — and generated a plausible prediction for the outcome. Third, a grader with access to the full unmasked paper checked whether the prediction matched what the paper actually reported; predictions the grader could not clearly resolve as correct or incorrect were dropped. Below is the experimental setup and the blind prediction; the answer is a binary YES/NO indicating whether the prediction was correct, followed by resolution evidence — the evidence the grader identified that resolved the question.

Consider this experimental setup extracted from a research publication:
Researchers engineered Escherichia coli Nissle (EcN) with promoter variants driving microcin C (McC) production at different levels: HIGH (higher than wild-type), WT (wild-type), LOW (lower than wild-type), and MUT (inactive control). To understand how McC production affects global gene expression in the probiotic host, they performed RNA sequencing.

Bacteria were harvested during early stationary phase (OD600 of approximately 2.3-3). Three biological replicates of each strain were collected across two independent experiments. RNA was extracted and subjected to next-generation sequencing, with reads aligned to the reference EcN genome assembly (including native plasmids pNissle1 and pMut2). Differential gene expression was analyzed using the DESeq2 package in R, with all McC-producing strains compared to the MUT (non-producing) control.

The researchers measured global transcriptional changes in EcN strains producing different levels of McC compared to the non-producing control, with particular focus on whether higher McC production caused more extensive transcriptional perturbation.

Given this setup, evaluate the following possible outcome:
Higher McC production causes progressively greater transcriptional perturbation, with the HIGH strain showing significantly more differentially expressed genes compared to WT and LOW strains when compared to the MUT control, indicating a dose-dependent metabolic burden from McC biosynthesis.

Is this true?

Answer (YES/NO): YES